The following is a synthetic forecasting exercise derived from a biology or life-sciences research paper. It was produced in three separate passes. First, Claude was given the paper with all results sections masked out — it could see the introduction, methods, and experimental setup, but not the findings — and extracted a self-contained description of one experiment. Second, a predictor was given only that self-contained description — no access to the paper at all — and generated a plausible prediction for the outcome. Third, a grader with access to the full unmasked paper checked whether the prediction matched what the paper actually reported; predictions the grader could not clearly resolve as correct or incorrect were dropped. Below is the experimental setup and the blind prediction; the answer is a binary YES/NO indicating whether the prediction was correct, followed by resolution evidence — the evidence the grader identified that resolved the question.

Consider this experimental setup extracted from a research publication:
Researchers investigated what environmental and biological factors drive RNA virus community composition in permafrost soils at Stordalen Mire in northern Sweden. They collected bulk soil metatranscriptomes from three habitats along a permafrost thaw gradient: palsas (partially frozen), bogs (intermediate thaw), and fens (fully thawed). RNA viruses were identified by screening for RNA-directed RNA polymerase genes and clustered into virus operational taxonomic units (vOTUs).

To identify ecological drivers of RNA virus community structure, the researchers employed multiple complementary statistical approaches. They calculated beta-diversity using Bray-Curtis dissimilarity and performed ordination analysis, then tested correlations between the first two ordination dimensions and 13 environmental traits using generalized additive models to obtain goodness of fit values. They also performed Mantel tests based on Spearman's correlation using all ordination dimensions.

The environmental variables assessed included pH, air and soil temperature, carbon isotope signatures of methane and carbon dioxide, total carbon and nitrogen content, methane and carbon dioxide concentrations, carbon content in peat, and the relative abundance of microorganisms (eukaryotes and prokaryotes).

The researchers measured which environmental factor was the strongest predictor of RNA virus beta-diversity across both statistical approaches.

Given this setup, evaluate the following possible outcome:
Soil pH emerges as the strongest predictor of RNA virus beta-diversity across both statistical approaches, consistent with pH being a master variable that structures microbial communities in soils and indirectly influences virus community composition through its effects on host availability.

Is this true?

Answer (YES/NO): YES